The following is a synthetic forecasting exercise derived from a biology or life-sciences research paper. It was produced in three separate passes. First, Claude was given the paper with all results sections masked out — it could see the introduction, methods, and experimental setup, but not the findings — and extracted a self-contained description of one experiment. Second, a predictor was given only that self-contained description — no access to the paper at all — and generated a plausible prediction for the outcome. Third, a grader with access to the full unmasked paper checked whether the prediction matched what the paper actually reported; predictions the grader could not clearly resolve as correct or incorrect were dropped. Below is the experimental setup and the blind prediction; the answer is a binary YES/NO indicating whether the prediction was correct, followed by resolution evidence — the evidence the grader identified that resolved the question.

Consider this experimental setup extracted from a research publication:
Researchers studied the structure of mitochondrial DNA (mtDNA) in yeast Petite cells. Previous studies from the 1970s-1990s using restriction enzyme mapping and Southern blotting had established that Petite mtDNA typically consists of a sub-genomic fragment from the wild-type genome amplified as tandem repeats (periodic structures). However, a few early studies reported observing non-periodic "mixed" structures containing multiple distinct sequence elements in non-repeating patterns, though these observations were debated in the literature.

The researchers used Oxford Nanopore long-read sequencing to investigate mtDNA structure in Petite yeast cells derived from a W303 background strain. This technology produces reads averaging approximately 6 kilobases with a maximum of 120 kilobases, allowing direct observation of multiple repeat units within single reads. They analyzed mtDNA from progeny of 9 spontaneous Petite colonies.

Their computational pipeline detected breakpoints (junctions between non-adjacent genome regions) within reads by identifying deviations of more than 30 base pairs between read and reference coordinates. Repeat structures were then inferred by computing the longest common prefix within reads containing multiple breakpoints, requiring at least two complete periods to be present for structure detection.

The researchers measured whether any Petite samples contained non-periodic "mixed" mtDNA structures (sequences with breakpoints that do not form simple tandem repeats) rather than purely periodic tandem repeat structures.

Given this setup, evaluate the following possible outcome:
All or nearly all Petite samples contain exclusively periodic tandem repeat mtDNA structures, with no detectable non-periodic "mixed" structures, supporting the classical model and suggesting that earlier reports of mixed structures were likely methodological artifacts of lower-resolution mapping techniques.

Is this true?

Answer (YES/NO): NO